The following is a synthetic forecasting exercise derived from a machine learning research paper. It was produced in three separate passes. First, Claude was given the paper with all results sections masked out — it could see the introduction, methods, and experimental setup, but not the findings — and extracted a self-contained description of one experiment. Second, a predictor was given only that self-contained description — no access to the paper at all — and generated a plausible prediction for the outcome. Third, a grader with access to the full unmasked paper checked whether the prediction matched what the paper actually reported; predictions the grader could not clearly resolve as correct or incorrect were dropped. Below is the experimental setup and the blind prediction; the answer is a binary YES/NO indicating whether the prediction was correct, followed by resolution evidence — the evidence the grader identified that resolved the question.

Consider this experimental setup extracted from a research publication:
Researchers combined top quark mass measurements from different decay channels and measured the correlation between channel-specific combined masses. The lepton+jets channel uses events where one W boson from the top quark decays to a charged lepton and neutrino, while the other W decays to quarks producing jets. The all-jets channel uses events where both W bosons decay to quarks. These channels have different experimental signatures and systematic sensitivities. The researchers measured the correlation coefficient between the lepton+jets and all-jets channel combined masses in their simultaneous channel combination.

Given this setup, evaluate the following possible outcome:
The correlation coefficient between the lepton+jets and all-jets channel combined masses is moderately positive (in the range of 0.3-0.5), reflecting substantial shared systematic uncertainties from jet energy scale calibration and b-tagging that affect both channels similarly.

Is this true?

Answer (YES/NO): NO